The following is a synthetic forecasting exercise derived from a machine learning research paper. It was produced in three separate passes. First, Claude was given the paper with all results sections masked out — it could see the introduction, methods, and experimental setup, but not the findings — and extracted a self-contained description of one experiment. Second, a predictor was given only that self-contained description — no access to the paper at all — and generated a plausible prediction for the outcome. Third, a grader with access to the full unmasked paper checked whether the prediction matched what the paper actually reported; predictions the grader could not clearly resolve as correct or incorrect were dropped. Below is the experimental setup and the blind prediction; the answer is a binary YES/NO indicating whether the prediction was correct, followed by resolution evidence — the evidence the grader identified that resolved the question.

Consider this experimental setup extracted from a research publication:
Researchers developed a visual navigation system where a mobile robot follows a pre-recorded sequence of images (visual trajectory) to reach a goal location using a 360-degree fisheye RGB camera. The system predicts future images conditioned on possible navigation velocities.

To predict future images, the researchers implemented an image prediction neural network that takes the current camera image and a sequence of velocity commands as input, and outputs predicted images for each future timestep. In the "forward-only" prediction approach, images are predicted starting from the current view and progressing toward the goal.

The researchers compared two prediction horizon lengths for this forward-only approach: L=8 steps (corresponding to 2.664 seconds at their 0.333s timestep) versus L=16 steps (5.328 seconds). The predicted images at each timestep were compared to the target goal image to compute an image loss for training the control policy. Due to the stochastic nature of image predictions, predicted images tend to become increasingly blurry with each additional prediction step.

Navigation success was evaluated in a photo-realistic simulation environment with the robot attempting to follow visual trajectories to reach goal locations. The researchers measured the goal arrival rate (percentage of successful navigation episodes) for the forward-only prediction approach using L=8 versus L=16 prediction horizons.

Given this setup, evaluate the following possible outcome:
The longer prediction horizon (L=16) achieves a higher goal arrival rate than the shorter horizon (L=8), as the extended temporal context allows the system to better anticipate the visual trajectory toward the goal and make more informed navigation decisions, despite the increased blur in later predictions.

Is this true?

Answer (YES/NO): NO